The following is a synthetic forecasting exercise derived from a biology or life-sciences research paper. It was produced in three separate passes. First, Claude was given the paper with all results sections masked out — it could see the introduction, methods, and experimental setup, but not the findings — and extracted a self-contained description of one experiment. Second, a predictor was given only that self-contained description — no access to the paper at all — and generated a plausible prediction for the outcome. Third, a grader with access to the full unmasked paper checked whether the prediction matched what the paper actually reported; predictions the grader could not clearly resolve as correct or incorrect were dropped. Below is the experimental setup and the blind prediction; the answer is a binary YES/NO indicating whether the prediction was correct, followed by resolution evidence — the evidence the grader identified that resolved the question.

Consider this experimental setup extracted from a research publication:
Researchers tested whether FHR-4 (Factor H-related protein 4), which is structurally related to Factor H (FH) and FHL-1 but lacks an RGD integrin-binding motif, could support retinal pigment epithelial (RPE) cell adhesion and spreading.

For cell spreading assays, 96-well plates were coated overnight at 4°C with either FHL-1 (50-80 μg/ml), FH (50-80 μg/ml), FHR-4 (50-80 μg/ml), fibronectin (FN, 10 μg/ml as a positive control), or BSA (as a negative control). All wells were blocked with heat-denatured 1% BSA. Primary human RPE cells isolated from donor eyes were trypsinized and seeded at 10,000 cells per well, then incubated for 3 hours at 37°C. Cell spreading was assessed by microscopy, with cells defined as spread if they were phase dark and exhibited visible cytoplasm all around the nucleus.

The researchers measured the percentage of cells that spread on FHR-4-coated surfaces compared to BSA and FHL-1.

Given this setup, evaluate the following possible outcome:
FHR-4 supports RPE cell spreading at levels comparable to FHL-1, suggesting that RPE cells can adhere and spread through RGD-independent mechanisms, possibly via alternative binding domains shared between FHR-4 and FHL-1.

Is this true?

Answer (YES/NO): NO